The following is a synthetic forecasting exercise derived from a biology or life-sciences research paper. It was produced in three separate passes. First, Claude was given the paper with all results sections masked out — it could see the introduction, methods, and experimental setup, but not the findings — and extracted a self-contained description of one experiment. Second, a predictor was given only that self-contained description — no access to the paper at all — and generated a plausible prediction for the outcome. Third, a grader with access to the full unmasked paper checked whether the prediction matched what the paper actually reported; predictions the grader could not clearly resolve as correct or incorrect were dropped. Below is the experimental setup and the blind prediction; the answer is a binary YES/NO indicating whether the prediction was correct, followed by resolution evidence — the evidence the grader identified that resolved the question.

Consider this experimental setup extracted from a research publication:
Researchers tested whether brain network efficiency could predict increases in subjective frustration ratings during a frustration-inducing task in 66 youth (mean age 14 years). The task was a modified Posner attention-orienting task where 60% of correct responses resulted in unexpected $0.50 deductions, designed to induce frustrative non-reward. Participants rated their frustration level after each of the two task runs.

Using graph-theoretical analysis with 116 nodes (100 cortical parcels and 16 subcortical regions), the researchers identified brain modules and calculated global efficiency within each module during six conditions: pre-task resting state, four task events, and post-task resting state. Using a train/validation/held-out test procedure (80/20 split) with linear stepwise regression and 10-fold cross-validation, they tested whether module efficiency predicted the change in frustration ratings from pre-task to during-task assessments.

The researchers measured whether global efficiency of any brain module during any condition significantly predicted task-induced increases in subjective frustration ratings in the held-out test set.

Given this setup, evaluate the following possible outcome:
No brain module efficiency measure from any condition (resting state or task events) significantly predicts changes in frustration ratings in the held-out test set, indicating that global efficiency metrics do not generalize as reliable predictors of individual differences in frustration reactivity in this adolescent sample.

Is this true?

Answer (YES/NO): NO